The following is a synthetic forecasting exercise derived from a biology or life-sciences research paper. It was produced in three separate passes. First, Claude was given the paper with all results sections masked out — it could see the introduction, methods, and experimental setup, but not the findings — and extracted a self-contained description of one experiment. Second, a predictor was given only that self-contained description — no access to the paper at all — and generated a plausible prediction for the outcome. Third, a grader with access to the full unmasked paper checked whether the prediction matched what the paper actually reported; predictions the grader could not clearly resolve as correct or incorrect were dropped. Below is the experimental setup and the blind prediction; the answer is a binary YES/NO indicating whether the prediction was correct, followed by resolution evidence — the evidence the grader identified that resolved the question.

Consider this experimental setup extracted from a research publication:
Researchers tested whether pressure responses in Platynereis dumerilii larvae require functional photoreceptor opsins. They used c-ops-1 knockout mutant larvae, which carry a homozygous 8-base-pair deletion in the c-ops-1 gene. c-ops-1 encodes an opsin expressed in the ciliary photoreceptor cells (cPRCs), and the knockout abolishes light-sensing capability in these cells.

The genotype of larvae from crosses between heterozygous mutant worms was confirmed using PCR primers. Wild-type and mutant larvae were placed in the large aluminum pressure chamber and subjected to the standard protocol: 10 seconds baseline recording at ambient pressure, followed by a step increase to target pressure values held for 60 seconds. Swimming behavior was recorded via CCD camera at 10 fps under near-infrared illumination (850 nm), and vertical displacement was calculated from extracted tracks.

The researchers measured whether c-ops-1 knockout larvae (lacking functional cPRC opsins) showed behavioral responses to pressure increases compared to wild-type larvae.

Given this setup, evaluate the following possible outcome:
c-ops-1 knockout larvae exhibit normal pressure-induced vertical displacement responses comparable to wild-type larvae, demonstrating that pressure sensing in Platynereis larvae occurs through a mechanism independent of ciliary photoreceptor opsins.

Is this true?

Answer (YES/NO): NO